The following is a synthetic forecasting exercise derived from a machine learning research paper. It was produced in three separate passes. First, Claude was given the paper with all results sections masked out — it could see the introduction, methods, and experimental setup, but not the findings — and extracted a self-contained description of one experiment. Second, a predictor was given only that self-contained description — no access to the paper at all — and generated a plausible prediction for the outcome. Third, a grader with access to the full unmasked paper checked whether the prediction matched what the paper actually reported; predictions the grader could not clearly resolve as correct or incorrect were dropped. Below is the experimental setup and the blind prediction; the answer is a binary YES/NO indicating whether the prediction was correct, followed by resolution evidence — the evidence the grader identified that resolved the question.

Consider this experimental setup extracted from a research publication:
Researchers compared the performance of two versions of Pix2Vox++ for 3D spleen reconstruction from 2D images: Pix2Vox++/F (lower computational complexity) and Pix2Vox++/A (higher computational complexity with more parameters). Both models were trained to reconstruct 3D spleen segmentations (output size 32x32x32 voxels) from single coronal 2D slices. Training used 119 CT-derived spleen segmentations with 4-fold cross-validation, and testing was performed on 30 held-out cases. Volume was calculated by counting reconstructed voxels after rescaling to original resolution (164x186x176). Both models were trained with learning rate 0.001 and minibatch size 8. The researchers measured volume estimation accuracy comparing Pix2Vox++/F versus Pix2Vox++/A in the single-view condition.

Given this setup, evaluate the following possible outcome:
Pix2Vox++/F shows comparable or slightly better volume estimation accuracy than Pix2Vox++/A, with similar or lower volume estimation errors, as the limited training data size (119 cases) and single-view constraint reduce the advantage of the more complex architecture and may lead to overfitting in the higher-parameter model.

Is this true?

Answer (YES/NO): NO